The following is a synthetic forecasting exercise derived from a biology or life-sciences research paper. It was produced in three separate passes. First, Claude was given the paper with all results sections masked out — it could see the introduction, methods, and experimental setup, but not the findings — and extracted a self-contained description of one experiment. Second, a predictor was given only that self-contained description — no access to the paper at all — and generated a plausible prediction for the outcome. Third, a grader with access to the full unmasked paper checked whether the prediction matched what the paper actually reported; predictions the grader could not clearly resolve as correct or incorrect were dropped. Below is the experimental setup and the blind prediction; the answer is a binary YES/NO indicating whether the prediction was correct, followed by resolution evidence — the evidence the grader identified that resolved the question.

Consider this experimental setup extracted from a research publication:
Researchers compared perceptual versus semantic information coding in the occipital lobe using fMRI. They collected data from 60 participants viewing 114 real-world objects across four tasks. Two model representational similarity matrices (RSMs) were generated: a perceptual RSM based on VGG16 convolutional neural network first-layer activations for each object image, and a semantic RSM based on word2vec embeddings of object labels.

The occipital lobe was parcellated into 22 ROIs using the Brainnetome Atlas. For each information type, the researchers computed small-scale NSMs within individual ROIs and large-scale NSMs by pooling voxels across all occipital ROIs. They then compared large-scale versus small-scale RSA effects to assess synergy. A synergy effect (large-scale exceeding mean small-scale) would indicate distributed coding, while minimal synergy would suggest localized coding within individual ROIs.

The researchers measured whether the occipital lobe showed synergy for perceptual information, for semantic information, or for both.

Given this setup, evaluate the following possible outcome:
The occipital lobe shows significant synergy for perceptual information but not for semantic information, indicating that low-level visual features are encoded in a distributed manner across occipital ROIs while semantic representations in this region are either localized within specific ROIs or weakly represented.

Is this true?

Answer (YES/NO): NO